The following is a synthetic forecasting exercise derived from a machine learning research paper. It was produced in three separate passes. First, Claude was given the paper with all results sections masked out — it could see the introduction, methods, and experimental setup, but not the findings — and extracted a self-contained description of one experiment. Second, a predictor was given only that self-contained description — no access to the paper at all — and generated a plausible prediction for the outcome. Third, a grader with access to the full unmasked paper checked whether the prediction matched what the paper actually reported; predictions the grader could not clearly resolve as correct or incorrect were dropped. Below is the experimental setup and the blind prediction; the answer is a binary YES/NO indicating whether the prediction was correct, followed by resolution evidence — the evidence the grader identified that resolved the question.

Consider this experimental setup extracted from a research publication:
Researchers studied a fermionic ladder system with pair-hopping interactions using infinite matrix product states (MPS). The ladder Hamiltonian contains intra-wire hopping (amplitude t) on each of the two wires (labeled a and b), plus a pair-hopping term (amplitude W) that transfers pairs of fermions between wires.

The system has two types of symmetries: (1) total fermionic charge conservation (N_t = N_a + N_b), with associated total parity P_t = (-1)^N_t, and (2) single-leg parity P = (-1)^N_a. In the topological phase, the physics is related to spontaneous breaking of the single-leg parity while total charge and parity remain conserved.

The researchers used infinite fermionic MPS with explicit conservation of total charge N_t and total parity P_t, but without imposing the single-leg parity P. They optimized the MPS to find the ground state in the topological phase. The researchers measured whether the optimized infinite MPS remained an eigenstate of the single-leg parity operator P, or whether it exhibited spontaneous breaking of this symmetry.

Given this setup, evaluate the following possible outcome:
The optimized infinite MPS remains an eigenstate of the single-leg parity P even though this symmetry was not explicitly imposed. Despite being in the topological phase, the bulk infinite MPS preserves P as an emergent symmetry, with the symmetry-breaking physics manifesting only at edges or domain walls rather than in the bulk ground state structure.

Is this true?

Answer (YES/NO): NO